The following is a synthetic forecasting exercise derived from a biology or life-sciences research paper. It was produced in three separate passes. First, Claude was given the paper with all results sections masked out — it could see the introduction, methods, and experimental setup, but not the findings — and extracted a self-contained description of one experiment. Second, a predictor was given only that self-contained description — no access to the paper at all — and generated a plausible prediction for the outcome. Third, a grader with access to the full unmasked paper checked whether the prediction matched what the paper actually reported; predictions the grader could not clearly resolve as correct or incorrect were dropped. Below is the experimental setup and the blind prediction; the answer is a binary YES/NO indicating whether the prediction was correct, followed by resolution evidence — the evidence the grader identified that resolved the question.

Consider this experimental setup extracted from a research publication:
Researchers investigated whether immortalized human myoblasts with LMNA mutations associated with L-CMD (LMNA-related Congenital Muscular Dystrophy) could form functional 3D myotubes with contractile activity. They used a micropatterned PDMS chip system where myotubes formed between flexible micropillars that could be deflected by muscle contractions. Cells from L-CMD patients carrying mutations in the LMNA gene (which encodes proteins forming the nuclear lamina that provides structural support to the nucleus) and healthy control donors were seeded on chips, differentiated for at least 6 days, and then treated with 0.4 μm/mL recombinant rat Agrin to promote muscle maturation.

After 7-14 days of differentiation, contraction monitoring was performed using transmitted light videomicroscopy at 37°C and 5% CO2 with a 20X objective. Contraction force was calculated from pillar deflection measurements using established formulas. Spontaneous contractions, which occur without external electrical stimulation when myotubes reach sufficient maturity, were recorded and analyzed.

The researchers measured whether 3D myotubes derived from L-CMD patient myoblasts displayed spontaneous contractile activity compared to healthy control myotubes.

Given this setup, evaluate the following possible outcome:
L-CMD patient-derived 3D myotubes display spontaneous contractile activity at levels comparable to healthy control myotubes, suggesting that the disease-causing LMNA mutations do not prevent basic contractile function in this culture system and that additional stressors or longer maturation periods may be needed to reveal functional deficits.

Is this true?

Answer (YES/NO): NO